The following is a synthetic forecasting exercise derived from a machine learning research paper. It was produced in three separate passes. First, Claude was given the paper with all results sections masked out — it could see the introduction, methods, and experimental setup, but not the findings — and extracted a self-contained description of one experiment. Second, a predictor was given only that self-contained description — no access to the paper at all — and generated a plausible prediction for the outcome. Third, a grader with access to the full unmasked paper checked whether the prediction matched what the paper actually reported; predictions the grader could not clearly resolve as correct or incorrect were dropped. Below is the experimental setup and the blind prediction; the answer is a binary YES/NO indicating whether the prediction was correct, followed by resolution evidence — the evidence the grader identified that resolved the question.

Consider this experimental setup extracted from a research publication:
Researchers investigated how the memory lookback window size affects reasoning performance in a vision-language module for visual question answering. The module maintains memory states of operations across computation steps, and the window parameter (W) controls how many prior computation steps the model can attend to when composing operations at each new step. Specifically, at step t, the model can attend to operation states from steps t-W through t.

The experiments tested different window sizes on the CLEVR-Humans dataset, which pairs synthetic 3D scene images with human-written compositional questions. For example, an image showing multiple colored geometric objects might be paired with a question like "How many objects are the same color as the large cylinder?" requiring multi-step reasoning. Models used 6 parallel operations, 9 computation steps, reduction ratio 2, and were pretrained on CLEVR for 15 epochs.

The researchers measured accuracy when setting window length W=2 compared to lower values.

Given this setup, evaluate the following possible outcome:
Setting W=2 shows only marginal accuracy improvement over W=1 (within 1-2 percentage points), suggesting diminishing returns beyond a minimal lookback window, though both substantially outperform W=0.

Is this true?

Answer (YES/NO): NO